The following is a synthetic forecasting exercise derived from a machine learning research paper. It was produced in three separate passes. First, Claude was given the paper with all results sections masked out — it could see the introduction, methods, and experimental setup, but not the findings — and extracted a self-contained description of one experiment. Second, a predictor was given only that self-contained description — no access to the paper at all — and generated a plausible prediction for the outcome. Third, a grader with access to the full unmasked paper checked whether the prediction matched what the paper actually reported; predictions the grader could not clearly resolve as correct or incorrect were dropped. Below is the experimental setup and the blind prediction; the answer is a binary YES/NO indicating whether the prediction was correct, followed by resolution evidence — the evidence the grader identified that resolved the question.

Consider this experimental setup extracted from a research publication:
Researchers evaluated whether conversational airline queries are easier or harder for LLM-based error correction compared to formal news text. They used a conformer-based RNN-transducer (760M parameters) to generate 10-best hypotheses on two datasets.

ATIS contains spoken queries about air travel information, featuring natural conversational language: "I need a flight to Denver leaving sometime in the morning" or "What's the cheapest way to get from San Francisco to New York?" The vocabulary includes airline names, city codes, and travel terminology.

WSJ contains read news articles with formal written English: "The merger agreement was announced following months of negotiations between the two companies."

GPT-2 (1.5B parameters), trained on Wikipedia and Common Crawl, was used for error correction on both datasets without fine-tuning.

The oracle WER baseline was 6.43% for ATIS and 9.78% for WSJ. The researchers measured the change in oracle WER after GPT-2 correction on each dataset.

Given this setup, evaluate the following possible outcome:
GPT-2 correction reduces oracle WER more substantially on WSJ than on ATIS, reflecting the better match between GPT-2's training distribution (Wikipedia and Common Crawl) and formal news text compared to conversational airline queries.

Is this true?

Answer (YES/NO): NO